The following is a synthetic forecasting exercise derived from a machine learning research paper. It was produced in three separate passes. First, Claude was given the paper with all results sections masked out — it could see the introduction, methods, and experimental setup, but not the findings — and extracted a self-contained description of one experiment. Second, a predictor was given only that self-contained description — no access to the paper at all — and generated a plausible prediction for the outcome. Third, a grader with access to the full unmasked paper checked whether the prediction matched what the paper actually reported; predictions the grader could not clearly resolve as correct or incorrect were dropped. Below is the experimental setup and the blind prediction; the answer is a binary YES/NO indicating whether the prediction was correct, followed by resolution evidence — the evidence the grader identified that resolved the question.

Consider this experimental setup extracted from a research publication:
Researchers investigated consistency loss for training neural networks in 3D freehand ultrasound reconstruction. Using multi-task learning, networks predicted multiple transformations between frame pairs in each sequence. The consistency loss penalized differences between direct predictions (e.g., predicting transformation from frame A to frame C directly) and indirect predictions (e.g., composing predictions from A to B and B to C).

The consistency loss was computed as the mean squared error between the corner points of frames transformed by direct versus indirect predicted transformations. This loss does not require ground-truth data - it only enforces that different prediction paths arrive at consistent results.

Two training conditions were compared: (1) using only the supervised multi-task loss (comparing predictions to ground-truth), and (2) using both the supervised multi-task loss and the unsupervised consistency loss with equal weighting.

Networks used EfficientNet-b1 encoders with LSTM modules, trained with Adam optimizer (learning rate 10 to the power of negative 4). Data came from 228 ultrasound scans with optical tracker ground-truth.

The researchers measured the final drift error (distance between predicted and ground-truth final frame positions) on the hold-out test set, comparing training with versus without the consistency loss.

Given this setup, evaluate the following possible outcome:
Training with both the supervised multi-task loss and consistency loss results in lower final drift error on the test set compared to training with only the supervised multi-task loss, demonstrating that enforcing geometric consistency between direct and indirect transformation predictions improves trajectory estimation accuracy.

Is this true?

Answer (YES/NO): NO